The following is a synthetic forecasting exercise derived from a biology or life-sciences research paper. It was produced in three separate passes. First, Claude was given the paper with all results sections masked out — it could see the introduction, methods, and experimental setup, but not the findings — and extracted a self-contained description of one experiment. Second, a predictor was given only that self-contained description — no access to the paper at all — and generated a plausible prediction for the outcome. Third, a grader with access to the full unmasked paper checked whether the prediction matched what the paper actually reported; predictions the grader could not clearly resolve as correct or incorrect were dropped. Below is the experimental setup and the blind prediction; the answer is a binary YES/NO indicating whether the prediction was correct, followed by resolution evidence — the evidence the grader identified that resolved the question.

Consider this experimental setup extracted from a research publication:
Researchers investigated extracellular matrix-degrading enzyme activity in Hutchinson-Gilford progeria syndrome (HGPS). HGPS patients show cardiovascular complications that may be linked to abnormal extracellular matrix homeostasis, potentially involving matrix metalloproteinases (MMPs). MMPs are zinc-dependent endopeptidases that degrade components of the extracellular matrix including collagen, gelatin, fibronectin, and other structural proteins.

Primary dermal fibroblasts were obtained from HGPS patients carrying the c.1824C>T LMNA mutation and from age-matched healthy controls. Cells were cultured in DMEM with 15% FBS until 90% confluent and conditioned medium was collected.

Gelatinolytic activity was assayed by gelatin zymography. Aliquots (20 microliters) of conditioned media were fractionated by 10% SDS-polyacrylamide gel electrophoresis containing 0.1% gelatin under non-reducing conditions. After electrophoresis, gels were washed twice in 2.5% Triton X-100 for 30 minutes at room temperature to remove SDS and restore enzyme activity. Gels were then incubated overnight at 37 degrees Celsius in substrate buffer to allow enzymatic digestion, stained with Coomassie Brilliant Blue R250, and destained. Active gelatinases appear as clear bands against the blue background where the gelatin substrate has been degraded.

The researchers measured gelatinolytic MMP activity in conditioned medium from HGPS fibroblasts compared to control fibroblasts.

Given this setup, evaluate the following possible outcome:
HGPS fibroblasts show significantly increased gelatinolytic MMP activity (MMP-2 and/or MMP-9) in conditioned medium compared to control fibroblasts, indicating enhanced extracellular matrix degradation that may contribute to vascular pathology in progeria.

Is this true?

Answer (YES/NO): NO